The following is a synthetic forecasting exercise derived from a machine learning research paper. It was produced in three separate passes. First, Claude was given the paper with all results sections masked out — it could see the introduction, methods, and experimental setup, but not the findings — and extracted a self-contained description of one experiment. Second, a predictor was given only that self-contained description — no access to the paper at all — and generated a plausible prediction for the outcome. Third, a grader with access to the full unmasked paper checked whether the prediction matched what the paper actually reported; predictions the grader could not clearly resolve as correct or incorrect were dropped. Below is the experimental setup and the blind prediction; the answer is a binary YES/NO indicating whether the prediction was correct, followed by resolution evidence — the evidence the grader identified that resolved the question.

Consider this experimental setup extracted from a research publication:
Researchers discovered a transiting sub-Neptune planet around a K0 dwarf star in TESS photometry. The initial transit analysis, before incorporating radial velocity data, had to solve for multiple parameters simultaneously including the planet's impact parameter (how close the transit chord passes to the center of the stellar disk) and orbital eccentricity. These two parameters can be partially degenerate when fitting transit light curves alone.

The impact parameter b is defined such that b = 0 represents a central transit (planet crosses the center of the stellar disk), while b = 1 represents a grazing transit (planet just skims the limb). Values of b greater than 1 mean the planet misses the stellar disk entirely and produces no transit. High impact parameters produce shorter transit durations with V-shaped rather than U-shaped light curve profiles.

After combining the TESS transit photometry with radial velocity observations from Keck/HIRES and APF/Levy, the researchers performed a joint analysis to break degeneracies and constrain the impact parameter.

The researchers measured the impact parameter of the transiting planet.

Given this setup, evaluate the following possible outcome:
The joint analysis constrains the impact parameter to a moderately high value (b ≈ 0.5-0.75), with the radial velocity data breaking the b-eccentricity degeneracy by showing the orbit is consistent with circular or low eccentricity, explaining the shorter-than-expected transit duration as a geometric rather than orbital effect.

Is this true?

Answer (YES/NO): NO